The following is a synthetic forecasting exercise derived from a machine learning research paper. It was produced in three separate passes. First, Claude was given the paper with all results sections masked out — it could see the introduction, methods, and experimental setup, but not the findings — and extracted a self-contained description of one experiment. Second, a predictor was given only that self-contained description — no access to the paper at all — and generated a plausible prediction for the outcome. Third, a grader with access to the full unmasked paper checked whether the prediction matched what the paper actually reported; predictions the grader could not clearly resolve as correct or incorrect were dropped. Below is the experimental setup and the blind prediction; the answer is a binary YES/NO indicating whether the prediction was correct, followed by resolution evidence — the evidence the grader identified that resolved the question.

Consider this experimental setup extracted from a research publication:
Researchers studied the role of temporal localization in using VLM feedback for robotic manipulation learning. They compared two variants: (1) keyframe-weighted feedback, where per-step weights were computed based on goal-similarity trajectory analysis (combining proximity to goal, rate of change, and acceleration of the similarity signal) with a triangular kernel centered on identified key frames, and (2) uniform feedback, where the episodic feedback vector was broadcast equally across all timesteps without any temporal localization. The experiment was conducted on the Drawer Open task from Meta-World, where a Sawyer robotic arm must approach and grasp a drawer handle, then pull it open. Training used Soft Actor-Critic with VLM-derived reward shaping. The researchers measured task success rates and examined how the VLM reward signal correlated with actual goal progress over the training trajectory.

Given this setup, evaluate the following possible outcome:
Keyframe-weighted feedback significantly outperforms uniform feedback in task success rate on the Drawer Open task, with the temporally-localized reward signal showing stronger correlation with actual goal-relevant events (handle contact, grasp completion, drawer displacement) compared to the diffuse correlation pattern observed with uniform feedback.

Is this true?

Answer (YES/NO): NO